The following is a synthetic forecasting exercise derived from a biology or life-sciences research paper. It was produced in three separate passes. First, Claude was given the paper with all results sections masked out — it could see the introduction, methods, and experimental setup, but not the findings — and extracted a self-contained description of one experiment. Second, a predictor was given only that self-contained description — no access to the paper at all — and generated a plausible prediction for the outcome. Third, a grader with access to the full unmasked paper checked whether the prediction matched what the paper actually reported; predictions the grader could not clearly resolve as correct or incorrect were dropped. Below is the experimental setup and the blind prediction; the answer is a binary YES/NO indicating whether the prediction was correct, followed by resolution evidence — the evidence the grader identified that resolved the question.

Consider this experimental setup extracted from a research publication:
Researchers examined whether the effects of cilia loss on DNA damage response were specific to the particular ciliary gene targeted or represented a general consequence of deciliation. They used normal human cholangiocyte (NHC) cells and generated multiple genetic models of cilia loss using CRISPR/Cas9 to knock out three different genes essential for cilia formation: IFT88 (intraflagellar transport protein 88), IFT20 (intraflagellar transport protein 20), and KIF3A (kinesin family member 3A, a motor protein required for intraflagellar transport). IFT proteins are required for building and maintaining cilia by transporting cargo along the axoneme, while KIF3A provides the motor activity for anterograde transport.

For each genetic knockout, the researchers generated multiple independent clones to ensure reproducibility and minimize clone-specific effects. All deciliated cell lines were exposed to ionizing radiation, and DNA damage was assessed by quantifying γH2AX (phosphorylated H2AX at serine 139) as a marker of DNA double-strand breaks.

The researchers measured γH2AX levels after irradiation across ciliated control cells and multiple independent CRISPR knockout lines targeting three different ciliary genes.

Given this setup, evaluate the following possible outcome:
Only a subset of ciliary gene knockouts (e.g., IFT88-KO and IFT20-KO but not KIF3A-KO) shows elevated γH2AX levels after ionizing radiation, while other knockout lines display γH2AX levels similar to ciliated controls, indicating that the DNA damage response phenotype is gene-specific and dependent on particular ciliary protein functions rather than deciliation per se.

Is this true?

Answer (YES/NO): NO